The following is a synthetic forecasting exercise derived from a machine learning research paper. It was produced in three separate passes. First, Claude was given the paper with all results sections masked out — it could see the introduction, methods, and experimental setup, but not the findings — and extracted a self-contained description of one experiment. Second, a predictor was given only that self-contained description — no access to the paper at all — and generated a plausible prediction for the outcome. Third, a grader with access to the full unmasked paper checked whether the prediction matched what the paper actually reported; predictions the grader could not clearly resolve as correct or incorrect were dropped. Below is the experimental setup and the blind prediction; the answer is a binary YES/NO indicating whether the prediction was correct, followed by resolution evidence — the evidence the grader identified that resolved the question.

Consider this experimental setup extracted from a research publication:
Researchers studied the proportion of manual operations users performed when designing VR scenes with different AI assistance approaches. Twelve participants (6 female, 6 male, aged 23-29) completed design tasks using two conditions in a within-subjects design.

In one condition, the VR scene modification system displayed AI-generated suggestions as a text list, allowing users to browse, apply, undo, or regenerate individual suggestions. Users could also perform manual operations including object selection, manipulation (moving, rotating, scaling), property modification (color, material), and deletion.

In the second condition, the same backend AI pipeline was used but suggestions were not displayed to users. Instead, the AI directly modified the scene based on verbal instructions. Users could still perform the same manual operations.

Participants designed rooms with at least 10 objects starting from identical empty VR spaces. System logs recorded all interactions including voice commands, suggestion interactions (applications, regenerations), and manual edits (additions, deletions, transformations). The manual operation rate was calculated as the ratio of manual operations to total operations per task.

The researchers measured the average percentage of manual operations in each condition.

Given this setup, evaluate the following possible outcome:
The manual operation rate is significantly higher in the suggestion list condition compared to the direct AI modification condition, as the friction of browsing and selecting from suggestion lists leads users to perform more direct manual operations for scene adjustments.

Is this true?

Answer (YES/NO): NO